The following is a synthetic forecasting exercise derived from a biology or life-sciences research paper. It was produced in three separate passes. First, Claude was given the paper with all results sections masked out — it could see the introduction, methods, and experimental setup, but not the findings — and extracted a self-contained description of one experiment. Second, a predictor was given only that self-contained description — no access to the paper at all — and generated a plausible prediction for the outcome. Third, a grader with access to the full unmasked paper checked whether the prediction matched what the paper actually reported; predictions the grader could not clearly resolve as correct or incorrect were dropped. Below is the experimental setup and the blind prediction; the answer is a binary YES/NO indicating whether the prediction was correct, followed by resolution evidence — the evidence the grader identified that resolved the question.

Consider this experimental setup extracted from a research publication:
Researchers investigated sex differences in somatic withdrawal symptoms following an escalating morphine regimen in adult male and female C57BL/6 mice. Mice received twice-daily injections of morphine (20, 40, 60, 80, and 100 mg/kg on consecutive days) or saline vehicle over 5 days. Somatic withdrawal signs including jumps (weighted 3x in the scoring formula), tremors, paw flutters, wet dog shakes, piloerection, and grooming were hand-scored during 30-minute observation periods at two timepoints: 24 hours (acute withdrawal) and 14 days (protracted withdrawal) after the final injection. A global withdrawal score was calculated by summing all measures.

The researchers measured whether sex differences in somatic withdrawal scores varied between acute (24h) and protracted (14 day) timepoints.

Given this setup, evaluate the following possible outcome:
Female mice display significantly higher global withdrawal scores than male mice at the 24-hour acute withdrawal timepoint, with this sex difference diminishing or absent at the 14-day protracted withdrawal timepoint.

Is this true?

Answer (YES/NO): NO